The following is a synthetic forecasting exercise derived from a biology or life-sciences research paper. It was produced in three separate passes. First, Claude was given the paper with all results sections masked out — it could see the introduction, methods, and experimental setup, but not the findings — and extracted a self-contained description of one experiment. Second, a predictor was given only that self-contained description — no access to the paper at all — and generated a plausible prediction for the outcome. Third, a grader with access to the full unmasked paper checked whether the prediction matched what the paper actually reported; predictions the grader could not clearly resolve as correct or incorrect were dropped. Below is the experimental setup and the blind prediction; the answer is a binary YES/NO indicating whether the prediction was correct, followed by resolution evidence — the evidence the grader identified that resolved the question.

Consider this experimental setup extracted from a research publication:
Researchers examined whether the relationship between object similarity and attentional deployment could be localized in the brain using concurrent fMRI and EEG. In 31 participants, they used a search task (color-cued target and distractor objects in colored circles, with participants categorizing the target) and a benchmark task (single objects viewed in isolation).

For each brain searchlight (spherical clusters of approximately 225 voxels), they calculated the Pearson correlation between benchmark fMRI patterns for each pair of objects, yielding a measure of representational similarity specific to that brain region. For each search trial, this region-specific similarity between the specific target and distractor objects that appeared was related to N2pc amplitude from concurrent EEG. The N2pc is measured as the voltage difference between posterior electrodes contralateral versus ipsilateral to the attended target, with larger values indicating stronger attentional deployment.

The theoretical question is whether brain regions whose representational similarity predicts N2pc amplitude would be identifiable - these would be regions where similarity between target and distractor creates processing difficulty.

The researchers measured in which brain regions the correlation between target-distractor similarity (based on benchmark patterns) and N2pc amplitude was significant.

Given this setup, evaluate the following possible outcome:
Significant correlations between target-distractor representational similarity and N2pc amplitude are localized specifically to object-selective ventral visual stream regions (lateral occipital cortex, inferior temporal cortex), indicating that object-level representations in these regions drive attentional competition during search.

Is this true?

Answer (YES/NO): NO